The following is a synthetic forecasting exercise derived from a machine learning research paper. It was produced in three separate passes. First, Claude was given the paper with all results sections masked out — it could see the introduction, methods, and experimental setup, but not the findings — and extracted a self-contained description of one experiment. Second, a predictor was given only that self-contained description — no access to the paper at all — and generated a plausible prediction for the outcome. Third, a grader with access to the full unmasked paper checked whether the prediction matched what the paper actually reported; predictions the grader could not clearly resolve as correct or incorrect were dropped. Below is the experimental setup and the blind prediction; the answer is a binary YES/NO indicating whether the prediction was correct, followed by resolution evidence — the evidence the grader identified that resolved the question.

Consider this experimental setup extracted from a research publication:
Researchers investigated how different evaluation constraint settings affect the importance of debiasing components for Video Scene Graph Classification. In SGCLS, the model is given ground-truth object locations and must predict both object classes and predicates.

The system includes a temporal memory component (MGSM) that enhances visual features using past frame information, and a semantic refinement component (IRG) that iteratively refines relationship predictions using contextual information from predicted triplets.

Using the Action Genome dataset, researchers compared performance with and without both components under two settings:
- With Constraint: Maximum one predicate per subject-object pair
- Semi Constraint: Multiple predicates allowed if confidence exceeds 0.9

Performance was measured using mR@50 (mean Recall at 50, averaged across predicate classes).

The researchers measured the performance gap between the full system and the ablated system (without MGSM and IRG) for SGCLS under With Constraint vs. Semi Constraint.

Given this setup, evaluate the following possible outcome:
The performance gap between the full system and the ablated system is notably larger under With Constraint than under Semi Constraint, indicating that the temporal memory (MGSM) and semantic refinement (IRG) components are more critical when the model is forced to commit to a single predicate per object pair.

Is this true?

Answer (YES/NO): NO